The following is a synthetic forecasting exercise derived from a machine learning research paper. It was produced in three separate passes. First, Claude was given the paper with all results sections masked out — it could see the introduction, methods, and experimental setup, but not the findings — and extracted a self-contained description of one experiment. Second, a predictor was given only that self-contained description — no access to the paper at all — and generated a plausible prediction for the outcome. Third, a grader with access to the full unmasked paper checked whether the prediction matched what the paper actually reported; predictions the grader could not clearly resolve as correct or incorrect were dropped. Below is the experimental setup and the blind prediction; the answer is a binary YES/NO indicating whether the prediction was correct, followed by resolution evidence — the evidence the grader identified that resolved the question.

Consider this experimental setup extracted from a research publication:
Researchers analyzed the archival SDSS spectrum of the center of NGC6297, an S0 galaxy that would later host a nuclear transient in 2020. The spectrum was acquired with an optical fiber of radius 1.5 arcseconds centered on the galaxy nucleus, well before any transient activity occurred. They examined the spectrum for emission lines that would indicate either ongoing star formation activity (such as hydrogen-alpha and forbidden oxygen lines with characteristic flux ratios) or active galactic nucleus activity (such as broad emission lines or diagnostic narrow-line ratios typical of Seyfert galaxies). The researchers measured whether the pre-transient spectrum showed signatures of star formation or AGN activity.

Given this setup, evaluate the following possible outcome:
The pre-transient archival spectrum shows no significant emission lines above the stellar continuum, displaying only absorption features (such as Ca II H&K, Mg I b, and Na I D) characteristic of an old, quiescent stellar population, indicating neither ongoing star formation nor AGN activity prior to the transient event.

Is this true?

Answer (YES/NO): YES